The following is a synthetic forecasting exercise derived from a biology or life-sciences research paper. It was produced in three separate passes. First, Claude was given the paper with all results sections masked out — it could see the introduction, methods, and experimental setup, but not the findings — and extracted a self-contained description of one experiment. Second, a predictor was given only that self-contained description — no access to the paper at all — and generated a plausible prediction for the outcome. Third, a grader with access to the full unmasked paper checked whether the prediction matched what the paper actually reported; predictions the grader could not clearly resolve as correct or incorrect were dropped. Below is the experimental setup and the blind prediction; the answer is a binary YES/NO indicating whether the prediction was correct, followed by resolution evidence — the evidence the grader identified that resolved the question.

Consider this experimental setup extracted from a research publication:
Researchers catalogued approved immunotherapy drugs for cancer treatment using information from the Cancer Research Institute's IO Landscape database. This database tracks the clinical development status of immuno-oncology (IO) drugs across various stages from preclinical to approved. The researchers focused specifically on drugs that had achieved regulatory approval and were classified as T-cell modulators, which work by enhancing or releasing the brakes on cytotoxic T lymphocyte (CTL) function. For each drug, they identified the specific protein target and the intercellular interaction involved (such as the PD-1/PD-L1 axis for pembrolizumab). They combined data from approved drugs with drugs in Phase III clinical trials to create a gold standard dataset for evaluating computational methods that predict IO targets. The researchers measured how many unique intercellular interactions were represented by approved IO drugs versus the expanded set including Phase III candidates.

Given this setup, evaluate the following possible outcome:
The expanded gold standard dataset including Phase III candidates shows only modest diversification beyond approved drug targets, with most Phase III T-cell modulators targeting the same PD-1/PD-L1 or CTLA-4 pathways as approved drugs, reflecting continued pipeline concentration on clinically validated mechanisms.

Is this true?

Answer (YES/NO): NO